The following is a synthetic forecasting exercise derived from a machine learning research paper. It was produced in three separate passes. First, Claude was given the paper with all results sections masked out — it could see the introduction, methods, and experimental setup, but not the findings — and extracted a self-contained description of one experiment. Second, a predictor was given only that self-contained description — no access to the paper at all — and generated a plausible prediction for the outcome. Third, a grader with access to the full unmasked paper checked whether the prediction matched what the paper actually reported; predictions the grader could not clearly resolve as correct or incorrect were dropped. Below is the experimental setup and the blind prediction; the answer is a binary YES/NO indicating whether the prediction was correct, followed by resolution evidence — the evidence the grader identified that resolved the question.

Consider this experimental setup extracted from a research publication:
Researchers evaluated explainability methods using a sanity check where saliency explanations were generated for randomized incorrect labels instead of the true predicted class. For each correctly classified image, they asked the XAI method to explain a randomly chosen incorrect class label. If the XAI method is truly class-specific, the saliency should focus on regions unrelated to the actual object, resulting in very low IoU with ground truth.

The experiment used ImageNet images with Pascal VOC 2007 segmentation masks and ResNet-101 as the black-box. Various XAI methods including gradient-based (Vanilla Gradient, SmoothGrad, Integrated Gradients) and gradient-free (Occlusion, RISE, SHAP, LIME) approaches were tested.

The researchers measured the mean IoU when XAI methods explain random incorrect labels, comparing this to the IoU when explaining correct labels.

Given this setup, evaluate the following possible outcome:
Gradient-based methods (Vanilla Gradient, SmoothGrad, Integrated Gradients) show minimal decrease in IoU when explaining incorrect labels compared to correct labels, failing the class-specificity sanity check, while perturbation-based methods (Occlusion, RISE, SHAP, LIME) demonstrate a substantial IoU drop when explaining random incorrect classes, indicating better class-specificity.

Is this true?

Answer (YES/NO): NO